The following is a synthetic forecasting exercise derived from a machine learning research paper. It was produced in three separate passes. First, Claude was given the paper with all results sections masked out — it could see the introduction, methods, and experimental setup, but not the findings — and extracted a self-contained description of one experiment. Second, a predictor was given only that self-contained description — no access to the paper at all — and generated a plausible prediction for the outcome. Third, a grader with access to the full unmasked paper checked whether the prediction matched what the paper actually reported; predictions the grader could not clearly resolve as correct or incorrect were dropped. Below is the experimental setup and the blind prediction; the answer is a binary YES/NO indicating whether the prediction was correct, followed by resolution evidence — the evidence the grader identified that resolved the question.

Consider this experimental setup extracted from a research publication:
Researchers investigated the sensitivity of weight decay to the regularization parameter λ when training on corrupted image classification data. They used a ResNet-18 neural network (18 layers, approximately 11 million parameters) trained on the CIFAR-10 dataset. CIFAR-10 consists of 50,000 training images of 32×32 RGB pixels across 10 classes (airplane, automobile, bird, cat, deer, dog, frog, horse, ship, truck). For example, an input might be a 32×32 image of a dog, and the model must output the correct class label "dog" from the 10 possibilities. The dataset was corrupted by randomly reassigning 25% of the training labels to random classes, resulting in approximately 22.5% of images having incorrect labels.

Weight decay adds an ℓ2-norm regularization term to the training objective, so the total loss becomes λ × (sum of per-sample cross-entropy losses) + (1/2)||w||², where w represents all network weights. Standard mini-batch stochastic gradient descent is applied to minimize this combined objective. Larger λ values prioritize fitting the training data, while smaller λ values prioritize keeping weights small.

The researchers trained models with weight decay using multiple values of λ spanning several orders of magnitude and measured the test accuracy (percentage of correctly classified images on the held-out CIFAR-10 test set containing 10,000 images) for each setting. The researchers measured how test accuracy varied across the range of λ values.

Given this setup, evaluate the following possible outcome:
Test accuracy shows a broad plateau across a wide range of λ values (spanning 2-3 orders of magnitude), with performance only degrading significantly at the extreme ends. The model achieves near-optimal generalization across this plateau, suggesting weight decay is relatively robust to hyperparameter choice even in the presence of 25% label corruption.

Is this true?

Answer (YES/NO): NO